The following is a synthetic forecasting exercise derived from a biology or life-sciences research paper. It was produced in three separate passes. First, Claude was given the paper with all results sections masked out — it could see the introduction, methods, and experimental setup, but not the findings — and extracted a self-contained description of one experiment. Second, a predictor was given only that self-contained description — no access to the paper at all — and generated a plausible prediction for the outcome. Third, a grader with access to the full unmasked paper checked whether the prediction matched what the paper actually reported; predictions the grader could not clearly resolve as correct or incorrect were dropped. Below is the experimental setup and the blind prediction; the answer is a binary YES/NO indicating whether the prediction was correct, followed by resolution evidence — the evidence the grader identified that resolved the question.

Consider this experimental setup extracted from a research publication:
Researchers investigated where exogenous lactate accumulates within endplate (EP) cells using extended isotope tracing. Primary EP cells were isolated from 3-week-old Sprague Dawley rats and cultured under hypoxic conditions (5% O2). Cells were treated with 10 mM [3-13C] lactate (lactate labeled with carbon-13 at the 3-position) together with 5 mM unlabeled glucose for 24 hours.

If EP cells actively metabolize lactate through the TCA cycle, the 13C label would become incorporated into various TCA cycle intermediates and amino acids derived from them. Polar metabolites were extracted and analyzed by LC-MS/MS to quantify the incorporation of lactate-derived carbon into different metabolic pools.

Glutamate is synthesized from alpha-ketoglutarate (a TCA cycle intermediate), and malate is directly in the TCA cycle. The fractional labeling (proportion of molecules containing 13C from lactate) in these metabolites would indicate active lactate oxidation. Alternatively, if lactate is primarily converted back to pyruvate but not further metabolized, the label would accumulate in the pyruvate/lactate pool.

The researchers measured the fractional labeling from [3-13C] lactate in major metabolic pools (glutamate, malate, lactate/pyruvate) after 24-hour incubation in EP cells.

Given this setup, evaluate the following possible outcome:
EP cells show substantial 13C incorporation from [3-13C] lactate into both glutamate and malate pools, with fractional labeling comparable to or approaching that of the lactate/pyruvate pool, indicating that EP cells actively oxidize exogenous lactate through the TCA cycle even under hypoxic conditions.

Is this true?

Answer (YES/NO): NO